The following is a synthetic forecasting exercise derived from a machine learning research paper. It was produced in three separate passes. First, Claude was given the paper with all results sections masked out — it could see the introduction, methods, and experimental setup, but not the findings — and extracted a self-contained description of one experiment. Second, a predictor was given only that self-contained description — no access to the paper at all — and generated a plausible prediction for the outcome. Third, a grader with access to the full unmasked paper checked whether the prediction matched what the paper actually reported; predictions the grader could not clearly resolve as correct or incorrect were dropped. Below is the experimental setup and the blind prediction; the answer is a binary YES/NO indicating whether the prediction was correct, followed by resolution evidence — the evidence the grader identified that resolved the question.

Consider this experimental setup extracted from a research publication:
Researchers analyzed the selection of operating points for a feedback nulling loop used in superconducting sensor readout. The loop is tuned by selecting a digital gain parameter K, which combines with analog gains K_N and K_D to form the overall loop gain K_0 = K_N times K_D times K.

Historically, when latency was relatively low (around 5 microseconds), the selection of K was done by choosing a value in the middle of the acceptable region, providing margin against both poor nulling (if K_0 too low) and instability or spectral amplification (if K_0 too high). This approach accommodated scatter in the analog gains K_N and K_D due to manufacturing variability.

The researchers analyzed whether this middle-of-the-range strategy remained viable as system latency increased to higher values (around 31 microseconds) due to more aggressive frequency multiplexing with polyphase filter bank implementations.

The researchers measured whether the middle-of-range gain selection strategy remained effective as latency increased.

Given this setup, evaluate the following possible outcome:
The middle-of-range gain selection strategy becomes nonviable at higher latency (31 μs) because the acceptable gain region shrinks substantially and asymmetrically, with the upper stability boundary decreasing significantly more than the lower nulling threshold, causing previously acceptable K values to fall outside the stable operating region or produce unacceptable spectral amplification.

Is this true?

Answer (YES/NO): NO